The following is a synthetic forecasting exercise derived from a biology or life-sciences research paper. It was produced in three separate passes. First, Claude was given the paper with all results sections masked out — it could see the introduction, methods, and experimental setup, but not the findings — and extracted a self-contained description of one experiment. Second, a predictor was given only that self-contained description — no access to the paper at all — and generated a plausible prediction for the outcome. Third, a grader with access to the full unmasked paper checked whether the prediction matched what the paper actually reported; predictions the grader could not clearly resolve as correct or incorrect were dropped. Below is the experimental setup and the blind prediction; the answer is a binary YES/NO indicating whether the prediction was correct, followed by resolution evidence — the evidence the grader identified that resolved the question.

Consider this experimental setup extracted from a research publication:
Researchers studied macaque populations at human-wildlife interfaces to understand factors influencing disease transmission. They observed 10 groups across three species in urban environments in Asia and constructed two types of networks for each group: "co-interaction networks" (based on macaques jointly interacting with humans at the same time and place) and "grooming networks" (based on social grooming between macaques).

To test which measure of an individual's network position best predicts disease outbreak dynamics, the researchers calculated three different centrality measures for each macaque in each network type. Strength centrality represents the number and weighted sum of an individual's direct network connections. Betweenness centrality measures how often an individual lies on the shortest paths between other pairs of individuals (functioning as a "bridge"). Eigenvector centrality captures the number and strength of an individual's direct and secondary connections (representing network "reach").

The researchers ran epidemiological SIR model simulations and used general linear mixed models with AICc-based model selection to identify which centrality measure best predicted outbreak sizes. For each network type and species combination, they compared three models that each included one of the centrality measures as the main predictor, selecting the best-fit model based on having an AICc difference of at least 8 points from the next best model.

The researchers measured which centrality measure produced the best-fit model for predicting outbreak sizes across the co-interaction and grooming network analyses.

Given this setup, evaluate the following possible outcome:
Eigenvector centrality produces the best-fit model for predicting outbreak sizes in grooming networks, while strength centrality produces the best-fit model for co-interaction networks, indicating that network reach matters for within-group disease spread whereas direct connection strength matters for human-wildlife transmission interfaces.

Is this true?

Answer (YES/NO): NO